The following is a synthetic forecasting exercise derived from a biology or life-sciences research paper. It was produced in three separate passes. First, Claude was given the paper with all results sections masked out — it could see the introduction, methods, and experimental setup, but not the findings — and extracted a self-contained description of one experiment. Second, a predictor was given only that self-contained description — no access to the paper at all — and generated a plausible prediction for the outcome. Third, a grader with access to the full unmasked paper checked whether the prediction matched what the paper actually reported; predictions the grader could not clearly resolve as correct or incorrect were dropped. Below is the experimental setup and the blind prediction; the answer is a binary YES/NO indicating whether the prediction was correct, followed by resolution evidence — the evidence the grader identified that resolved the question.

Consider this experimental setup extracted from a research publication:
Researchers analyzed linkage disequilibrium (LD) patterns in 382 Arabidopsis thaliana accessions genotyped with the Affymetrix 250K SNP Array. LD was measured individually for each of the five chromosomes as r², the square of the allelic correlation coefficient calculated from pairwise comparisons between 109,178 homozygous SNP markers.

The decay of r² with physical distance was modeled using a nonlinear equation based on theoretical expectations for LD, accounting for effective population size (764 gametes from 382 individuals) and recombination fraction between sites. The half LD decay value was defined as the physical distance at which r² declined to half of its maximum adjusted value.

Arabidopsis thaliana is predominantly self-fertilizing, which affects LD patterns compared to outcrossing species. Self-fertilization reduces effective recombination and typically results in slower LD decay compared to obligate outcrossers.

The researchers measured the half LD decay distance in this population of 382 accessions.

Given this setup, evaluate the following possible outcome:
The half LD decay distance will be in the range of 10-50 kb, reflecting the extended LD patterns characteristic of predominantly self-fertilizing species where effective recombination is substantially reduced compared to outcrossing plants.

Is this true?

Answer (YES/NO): NO